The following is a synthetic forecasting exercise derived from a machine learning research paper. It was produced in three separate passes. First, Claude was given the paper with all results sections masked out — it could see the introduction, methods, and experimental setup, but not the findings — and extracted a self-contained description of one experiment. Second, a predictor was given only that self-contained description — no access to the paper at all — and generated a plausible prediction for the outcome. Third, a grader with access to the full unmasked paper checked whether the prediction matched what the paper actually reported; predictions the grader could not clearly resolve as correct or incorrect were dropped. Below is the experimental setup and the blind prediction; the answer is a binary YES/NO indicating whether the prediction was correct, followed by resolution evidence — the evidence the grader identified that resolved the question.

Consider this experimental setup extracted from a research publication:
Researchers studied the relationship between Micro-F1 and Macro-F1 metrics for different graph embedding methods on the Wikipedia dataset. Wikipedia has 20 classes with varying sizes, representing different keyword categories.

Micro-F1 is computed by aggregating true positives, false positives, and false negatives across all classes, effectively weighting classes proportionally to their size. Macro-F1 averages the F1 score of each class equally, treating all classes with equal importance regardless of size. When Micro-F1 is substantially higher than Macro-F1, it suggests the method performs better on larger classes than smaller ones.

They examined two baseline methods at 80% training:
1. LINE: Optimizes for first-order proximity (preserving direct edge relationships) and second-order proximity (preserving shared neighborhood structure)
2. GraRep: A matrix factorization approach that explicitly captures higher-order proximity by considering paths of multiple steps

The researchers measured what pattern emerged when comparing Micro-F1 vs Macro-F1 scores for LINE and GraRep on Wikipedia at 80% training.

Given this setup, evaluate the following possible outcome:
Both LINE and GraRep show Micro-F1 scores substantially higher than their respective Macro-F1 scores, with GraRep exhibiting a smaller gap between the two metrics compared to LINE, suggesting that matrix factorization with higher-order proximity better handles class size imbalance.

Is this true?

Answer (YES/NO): NO